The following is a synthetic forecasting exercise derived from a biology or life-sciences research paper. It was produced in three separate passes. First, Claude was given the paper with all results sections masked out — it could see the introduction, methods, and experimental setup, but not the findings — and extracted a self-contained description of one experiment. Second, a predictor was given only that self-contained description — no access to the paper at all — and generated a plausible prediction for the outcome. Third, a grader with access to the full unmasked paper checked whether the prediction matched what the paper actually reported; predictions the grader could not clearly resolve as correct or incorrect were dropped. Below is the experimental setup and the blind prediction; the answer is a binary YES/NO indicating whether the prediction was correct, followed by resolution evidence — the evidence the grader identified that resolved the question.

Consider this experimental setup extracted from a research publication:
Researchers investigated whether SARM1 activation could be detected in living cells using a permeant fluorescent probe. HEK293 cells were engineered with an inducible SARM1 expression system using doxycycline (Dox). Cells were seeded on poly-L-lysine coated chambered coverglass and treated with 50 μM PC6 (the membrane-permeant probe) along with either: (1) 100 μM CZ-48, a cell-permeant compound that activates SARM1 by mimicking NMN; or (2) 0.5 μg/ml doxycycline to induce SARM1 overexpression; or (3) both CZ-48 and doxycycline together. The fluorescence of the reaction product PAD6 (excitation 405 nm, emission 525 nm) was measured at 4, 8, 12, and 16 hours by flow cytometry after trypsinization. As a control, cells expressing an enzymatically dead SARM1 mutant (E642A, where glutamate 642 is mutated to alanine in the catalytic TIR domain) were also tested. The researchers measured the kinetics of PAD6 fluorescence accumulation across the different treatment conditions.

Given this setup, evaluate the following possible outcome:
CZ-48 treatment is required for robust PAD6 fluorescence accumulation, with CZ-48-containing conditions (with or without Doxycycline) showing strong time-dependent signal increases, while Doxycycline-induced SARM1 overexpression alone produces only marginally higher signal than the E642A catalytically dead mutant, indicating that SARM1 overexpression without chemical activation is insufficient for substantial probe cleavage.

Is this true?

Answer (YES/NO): YES